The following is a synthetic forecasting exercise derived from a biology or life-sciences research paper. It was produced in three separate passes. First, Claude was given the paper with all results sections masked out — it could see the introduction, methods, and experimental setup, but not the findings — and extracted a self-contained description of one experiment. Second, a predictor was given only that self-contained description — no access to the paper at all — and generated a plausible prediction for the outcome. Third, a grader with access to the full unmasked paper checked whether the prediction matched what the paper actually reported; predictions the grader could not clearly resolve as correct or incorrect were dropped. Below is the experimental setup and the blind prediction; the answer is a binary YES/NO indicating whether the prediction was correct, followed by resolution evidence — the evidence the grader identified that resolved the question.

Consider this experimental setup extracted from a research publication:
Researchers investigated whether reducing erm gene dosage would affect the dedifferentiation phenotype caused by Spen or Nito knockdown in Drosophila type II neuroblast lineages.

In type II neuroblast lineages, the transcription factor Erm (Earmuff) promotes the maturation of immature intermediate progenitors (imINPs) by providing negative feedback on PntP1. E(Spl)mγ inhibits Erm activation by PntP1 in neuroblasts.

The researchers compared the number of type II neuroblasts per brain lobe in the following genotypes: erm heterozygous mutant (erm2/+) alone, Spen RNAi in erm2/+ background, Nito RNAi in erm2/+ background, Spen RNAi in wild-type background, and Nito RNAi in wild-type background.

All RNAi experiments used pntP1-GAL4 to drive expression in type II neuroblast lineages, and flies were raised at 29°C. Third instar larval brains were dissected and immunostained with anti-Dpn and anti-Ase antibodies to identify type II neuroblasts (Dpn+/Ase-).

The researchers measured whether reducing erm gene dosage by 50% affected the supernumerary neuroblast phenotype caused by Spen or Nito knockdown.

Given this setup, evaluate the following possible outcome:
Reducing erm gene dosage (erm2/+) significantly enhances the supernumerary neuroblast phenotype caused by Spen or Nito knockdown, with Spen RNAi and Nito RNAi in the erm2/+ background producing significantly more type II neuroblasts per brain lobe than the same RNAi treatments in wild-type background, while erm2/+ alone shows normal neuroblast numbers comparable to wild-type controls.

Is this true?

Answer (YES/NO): YES